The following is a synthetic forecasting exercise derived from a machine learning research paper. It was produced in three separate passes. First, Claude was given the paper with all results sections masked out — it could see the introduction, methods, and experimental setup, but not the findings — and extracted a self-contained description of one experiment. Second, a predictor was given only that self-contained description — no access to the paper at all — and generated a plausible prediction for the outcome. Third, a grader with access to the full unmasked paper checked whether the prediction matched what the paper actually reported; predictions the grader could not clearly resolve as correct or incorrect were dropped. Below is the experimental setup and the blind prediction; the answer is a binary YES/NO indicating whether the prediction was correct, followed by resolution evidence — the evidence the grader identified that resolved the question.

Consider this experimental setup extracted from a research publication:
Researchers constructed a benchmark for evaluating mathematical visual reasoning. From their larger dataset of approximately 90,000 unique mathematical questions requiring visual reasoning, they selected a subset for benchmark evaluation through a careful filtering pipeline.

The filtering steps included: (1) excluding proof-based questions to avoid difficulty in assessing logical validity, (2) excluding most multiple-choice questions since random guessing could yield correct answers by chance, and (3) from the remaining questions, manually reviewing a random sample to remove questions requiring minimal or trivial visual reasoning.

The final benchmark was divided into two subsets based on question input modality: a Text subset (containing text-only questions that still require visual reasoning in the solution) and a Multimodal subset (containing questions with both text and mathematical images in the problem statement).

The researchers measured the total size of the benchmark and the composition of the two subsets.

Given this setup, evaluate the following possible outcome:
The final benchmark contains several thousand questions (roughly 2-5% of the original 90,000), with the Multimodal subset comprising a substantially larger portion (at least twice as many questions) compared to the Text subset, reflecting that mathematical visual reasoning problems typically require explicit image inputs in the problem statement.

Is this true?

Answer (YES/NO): NO